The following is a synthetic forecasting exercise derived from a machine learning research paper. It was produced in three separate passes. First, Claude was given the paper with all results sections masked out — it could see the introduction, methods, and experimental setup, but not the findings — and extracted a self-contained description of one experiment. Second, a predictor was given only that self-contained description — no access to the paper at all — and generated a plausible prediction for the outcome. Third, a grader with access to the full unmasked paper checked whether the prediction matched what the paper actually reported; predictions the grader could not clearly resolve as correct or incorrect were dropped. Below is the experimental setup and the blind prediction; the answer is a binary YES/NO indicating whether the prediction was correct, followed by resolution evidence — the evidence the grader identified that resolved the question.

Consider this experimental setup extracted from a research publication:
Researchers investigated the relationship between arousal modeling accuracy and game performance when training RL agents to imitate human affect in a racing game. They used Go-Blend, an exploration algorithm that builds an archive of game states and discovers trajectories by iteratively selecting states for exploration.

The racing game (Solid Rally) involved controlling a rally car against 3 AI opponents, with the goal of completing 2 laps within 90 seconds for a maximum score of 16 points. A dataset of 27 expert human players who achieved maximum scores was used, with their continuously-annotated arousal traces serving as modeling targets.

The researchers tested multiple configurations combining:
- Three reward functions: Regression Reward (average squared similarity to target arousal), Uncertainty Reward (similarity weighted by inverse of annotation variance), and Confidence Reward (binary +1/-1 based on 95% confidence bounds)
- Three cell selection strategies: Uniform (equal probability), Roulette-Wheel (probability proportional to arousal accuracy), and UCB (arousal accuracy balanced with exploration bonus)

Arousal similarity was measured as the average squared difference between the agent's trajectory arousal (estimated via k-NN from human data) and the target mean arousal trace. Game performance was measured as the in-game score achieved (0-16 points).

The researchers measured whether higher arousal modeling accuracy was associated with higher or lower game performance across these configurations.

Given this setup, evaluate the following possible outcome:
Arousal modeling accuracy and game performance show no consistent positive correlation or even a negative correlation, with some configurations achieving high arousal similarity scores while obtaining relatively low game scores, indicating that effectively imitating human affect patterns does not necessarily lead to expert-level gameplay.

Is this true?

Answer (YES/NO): NO